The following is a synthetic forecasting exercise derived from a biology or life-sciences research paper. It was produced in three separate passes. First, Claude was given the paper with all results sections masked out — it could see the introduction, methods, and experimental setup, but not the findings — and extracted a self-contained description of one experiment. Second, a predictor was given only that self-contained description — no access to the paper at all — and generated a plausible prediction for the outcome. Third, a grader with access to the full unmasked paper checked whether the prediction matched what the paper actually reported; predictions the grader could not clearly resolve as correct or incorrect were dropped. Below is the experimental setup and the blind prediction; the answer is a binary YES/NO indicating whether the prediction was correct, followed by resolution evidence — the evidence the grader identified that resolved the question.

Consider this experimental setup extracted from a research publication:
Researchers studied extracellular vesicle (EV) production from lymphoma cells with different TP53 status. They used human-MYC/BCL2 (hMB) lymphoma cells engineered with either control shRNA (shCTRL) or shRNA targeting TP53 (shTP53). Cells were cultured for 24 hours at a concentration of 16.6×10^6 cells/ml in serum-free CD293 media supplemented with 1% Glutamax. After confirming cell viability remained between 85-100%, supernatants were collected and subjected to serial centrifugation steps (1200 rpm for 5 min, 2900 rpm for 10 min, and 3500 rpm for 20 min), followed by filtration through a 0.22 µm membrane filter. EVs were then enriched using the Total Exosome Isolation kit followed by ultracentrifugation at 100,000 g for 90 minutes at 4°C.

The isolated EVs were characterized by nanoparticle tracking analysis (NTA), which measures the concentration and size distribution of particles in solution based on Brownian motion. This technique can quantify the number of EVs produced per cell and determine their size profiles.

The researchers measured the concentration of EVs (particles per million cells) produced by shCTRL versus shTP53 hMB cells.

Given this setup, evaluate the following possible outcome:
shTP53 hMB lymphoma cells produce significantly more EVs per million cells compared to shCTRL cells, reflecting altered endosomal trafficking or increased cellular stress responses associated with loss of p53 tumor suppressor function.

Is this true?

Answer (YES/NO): YES